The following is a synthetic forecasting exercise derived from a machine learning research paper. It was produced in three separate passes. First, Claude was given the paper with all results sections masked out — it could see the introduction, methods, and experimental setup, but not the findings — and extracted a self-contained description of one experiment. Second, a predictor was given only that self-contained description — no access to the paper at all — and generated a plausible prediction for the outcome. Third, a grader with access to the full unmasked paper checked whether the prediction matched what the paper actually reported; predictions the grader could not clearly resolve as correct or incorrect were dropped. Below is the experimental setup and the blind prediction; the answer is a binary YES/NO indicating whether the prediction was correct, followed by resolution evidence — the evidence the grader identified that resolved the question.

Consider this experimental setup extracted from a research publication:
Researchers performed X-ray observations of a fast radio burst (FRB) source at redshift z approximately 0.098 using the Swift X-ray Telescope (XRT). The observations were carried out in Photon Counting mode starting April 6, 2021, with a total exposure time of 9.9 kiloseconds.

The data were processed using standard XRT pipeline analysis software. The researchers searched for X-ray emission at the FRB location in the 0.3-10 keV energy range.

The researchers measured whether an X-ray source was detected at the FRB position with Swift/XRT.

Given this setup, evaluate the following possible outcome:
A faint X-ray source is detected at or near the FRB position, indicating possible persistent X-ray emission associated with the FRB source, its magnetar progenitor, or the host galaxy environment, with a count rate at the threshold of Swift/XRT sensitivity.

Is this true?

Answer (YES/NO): NO